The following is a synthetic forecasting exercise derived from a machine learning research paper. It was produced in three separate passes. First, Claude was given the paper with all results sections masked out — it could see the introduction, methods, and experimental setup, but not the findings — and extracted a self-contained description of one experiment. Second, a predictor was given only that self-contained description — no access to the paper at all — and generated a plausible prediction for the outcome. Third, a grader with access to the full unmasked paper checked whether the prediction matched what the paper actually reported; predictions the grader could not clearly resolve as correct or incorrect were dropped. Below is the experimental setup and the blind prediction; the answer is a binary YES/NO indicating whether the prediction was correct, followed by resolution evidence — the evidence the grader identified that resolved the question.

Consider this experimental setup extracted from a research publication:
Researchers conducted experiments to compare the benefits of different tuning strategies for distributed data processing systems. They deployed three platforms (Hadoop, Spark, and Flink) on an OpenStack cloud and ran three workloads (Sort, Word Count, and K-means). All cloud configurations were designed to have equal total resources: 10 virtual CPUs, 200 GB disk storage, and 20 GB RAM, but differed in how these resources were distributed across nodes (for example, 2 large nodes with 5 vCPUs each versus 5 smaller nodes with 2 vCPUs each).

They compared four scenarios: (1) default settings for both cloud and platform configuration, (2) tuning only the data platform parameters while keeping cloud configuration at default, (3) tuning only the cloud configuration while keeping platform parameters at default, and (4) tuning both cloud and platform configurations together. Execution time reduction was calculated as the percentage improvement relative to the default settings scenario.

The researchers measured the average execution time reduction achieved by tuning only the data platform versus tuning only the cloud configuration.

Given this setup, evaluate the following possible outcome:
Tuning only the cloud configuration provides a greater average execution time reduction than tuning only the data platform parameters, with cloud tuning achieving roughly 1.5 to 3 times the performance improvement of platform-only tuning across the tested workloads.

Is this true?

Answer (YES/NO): YES